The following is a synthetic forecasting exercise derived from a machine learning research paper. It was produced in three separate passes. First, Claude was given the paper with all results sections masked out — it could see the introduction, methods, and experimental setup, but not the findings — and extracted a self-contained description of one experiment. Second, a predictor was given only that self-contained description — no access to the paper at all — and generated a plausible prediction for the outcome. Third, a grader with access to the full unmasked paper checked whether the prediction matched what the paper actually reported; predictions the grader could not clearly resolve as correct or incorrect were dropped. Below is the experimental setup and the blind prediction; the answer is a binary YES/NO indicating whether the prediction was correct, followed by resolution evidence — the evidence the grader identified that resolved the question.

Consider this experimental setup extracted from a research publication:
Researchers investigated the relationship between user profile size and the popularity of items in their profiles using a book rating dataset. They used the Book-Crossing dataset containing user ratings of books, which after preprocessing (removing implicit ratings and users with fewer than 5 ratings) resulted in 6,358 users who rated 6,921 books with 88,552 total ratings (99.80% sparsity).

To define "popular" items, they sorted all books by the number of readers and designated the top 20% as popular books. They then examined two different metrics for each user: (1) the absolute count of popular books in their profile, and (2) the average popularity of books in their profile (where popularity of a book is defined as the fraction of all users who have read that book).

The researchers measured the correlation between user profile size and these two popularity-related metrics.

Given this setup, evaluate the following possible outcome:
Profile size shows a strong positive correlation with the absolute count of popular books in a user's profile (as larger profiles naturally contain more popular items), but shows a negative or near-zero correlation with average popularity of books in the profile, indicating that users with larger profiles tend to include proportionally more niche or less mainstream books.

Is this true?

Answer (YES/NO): YES